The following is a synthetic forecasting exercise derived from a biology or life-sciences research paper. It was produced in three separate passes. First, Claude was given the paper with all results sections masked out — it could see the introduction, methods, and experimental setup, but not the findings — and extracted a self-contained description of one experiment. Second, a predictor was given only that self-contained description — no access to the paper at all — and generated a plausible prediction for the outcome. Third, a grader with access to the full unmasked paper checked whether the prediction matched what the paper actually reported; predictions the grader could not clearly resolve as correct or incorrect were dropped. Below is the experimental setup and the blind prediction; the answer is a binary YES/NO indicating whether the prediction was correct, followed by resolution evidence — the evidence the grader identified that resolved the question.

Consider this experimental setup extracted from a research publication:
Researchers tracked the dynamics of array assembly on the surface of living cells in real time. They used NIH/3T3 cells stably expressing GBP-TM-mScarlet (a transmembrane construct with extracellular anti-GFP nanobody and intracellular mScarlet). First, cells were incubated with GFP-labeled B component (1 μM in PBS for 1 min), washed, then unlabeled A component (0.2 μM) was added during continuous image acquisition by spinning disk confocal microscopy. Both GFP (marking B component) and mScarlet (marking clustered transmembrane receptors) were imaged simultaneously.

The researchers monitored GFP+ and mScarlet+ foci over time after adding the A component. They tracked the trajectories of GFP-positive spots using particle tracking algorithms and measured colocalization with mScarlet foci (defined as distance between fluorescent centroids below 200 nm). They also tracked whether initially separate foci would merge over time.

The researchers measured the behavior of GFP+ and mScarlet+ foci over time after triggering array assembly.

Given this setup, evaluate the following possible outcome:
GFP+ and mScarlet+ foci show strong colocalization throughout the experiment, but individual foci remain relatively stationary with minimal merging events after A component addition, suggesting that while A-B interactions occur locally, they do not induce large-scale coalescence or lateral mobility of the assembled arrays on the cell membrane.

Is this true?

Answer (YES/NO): NO